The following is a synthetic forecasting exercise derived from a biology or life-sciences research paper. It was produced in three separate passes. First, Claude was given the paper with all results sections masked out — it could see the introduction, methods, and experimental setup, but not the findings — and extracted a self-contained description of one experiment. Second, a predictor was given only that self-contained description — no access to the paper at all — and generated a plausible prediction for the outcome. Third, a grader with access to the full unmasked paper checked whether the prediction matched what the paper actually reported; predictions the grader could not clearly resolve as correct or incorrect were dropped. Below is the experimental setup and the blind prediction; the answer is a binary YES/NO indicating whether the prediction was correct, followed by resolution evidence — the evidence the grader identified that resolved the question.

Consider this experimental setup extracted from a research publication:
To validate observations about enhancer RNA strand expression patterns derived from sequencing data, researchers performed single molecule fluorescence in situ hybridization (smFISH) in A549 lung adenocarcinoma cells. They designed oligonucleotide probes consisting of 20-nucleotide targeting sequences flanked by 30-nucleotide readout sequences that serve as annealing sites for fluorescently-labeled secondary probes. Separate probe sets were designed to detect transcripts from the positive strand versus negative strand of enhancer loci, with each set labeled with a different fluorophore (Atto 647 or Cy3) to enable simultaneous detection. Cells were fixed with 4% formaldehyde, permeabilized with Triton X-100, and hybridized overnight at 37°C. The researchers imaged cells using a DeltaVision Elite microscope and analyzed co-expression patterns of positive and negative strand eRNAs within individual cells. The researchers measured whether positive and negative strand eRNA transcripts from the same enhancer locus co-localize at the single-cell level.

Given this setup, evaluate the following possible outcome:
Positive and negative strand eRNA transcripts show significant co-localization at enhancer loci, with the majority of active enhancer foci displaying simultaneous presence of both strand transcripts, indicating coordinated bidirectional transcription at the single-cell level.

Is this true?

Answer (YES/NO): NO